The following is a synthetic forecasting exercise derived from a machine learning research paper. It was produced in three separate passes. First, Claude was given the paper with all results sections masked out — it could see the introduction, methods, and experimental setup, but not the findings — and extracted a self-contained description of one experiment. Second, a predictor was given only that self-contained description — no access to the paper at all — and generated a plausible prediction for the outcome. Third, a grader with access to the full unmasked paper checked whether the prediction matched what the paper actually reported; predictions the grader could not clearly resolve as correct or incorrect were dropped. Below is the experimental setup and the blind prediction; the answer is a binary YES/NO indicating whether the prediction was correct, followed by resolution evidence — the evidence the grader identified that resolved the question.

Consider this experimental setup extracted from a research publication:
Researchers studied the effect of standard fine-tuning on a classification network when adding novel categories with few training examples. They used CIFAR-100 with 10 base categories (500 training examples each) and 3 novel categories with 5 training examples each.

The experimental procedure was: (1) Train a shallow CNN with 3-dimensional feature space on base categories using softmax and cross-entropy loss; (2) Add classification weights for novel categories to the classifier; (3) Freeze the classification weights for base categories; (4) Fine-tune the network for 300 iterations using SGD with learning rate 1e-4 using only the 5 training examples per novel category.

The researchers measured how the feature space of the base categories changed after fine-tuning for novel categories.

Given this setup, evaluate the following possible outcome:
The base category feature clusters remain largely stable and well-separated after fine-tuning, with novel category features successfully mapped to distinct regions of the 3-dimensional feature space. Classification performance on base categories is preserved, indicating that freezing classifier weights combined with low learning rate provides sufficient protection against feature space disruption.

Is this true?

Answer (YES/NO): NO